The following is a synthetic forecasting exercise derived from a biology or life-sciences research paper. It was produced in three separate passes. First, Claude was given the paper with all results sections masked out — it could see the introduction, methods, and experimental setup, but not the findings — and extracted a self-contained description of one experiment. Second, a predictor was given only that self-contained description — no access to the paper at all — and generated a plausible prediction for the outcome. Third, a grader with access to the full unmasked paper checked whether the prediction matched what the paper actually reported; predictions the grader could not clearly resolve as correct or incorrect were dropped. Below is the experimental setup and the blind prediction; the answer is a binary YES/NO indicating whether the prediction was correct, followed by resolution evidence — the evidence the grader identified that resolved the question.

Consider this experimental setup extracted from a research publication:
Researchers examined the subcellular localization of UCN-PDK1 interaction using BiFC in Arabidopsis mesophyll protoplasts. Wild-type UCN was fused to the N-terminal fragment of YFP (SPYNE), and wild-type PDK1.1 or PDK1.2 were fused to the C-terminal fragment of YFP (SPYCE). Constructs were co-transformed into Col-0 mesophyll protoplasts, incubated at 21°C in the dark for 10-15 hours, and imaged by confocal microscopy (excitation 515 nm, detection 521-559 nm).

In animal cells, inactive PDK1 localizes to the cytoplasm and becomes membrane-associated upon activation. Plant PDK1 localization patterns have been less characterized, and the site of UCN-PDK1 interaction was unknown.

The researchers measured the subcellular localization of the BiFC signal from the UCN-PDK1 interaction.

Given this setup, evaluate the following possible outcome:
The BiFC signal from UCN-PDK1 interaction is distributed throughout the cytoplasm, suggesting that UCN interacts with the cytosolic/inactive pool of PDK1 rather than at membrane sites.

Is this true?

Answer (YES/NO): YES